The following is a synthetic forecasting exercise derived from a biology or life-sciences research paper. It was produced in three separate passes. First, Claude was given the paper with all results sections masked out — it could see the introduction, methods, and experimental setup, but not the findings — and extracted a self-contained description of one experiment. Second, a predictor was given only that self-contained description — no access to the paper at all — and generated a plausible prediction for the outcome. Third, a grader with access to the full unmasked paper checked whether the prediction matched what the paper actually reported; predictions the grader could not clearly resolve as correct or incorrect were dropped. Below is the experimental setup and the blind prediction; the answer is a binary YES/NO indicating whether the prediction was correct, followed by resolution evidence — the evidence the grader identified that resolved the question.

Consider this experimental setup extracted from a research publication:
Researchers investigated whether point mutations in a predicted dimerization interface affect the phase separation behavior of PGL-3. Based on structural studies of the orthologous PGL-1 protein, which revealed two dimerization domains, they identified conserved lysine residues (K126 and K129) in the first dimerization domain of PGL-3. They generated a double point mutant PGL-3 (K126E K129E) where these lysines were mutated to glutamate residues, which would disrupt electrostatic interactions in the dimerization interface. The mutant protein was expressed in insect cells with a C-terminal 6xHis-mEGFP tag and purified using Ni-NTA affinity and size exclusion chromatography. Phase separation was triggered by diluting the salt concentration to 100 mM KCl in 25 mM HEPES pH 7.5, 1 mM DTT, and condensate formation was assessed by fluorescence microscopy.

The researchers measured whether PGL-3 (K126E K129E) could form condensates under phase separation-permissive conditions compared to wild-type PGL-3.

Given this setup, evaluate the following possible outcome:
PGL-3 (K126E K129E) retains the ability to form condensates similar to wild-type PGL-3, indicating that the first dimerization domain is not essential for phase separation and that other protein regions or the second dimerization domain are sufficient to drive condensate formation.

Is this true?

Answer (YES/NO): NO